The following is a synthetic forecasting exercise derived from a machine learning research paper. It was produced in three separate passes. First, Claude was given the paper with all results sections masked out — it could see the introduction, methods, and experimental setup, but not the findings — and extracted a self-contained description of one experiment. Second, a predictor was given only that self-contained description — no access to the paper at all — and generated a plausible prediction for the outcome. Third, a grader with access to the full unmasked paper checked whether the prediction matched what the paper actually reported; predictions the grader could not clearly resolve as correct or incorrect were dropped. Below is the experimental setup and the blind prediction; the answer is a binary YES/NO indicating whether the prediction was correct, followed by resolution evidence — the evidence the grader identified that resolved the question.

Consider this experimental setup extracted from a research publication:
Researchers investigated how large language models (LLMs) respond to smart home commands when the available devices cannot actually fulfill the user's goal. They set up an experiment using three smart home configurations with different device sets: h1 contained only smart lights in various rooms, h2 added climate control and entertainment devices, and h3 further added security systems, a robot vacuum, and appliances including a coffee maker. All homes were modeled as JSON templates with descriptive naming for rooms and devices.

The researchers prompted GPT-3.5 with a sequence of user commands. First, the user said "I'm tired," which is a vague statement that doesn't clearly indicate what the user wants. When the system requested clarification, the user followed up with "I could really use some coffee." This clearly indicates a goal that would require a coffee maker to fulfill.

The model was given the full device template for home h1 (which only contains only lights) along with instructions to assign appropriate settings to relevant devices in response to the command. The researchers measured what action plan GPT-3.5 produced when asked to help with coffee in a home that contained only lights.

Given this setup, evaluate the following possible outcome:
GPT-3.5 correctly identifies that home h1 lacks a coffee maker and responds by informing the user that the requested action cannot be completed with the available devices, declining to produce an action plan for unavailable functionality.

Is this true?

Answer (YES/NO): NO